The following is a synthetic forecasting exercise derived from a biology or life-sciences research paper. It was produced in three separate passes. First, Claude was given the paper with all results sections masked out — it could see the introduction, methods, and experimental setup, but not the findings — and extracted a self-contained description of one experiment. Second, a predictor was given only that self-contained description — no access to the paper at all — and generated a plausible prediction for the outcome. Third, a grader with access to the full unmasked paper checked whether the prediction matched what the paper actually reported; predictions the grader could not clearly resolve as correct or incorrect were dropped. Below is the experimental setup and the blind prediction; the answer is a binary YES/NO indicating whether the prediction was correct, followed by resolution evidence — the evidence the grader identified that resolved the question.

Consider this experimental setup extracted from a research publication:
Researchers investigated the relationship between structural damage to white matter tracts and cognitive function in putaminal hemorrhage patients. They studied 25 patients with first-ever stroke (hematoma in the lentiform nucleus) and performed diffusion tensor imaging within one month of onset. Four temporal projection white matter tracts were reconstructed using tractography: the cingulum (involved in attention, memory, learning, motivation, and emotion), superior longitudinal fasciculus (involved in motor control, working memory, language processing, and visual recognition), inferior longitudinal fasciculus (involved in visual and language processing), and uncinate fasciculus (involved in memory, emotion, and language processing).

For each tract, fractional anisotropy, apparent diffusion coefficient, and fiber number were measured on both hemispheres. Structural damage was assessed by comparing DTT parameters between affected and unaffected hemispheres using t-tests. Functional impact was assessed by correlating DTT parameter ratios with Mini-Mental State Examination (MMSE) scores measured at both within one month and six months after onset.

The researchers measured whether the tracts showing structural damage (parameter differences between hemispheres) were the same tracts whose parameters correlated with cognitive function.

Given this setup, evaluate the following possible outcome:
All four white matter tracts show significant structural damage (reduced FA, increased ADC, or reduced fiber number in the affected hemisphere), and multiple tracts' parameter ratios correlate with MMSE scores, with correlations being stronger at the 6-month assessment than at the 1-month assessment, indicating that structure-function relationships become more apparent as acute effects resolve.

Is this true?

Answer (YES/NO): NO